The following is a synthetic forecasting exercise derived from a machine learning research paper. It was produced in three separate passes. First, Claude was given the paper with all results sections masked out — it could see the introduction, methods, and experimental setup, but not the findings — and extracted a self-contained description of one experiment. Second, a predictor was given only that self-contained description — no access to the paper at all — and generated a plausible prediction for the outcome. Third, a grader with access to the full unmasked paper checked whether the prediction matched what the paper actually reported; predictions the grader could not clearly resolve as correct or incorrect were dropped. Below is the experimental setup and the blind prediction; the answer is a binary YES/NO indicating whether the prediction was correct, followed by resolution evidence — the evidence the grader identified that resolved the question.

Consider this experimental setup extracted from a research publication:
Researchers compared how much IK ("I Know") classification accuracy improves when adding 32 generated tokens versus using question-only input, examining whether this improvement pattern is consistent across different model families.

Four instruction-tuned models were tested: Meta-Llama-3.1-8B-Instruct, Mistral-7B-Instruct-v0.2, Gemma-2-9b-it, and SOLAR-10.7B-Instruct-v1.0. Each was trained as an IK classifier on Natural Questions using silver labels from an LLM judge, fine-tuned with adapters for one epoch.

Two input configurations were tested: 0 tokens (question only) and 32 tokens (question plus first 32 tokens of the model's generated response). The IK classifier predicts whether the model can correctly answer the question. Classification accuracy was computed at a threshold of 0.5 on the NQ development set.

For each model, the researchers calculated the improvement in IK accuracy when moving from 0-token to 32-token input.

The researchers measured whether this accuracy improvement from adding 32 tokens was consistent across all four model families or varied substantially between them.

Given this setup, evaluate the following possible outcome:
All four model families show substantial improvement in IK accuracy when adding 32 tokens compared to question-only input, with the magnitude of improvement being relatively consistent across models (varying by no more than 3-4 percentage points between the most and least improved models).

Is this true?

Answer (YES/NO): YES